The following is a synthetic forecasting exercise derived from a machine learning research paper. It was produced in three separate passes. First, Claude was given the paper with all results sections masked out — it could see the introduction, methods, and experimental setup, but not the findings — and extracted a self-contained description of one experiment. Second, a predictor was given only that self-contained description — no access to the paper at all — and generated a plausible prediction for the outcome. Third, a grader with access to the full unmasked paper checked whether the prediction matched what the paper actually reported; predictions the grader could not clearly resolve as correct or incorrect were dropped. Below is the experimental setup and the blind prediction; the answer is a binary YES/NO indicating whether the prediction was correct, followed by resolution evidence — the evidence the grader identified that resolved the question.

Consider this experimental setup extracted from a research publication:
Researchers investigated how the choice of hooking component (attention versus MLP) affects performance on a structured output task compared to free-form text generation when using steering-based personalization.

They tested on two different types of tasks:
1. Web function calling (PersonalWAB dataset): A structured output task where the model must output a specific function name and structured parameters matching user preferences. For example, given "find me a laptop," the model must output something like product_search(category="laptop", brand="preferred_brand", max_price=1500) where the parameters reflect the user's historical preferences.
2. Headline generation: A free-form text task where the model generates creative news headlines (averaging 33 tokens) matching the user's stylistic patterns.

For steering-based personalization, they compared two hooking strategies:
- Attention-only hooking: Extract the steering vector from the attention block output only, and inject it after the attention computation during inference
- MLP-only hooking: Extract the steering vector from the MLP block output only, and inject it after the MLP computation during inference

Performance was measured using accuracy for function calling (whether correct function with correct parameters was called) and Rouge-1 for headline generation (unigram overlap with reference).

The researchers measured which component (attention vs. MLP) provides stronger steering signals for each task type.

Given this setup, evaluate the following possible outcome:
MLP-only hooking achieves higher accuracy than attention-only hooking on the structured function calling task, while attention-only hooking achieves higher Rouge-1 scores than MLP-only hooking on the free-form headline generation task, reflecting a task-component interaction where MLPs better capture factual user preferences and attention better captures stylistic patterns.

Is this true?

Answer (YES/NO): NO